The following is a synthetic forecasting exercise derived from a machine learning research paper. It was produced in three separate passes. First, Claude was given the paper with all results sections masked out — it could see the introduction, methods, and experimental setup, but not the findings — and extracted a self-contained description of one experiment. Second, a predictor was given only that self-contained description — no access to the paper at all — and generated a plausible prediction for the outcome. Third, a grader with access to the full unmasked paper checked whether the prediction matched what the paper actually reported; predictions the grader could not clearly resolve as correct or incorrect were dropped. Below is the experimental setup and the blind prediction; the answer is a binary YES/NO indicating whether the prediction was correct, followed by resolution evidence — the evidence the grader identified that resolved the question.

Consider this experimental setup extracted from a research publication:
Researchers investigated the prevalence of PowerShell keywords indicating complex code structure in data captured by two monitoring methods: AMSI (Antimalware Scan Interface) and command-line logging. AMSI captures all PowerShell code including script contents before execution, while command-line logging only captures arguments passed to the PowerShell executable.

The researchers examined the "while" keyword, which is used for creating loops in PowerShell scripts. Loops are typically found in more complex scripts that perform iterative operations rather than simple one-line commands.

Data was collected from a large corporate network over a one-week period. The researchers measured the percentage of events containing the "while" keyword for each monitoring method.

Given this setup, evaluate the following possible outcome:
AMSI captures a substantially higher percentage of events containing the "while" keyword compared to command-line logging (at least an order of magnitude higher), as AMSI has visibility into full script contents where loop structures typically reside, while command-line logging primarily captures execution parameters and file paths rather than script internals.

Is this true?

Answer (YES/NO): YES